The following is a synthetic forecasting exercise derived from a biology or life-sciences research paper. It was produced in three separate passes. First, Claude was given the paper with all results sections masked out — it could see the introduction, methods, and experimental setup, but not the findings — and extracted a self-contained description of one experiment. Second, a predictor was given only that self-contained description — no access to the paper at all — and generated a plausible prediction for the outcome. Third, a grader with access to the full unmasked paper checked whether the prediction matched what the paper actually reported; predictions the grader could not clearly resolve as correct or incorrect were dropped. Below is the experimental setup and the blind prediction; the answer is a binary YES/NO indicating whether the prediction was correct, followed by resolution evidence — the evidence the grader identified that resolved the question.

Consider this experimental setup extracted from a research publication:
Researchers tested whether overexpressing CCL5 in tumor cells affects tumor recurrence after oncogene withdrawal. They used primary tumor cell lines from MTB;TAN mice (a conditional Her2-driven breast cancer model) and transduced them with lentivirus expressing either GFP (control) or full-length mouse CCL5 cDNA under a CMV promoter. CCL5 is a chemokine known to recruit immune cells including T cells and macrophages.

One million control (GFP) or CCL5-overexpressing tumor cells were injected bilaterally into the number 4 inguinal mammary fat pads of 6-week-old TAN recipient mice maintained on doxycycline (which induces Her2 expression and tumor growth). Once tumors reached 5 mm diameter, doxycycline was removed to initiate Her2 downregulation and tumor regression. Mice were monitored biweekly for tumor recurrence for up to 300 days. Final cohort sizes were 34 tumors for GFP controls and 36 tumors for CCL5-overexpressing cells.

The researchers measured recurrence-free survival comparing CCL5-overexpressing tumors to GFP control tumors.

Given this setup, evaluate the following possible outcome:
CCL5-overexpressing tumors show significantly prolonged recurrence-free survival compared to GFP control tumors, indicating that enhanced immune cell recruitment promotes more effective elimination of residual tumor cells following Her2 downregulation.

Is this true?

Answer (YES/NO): NO